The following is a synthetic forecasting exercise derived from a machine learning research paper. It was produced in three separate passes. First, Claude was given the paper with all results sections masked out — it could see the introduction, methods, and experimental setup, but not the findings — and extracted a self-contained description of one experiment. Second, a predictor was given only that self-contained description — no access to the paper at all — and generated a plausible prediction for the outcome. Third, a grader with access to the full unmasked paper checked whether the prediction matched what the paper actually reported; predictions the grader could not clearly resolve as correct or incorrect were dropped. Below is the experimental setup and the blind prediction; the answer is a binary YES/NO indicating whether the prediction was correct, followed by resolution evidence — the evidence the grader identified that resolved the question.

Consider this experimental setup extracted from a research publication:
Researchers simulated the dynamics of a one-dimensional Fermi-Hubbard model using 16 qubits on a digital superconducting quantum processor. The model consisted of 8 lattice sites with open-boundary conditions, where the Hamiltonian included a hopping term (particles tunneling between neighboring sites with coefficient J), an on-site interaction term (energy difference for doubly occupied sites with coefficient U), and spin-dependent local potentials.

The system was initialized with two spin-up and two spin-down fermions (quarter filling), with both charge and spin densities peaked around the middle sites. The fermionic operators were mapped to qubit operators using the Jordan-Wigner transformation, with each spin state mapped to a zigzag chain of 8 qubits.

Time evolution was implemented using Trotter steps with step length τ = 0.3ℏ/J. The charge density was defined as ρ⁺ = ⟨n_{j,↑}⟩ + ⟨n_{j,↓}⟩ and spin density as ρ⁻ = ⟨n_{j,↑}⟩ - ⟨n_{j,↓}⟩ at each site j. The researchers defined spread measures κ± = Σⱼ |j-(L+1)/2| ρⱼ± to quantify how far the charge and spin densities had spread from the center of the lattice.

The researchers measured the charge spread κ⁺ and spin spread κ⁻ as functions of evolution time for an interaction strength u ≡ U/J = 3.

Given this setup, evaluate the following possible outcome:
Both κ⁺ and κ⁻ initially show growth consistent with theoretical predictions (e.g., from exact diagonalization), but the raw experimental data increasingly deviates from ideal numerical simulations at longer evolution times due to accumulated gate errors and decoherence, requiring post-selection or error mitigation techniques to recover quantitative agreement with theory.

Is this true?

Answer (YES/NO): YES